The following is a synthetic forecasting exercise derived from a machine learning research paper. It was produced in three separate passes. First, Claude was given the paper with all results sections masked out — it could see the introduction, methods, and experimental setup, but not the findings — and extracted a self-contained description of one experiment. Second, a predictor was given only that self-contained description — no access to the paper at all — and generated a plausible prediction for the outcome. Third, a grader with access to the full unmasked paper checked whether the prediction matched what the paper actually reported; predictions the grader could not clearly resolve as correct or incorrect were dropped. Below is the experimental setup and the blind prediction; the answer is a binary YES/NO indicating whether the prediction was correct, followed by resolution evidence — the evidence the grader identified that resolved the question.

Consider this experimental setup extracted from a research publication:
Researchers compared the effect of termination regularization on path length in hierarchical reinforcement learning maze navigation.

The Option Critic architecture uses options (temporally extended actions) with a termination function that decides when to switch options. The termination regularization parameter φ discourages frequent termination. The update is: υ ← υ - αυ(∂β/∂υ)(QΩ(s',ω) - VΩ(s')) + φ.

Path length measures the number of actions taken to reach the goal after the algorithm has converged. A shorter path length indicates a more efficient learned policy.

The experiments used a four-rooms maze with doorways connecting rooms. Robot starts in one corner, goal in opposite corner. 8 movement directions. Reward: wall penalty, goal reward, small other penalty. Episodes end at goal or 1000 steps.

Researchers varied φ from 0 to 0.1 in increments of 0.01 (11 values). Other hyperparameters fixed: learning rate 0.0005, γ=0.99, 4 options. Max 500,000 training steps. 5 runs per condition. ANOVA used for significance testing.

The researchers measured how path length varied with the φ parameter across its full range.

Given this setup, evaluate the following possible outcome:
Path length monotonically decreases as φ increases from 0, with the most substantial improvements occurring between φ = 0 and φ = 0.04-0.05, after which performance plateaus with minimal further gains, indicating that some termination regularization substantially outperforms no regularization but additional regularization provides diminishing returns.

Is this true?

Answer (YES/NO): NO